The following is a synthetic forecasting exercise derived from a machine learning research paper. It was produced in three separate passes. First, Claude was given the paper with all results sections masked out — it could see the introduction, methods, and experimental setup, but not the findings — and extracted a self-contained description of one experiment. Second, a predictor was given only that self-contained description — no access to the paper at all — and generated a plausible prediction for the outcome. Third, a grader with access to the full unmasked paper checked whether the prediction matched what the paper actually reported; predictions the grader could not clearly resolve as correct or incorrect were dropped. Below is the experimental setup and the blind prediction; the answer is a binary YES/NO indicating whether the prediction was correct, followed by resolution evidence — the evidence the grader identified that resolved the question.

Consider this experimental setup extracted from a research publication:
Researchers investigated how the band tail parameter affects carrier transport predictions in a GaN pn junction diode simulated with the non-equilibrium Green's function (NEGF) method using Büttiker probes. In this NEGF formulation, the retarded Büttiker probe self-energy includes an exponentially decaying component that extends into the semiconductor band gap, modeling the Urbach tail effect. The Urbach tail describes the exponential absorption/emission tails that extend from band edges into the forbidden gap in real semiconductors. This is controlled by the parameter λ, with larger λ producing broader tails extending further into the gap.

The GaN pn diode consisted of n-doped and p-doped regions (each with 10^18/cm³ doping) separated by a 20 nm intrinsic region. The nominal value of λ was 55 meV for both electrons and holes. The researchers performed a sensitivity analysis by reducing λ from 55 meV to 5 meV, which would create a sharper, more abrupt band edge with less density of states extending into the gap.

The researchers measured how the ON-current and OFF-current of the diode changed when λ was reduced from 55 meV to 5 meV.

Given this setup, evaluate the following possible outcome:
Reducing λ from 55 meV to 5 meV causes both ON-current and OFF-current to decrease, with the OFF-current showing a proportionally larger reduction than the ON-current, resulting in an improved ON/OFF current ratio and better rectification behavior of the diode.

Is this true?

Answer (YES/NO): NO